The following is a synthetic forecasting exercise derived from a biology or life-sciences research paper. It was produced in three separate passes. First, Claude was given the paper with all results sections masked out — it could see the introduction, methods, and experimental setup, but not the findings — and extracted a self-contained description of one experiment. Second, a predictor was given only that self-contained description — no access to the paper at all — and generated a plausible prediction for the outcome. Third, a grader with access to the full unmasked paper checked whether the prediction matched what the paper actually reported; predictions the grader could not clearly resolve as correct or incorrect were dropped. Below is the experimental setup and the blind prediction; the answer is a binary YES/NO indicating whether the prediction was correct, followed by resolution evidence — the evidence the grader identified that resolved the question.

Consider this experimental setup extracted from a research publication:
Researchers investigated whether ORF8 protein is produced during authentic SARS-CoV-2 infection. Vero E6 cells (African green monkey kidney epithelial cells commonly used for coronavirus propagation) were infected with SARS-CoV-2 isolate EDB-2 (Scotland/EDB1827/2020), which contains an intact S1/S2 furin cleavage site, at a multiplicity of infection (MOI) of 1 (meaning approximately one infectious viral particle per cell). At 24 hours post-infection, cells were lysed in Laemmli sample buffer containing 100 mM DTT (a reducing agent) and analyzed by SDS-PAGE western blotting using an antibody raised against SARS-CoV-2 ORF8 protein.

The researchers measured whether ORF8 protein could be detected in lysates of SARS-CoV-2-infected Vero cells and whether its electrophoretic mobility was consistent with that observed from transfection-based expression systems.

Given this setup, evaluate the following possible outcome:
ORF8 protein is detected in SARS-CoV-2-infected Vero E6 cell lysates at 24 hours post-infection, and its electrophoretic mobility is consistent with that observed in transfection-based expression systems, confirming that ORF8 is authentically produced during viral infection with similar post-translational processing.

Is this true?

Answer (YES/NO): YES